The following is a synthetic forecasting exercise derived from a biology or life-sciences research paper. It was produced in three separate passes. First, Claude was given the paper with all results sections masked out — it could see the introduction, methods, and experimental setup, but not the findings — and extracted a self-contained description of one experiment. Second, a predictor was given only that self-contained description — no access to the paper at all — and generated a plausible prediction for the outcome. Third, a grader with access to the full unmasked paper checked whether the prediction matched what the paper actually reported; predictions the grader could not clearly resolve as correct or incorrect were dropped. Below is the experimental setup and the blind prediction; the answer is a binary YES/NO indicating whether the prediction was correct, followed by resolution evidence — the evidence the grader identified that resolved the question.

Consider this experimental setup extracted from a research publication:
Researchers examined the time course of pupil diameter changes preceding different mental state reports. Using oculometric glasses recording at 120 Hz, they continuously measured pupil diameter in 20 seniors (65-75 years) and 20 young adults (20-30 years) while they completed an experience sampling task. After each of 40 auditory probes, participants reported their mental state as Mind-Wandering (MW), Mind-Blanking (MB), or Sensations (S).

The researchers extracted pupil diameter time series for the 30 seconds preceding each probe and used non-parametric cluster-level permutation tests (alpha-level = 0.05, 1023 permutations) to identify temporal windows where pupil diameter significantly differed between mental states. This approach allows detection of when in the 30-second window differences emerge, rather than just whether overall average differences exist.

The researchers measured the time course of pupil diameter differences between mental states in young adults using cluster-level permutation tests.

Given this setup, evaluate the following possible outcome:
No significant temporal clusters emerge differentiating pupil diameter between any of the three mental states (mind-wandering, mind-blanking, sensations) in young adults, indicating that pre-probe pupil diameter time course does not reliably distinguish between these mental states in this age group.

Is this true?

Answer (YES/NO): YES